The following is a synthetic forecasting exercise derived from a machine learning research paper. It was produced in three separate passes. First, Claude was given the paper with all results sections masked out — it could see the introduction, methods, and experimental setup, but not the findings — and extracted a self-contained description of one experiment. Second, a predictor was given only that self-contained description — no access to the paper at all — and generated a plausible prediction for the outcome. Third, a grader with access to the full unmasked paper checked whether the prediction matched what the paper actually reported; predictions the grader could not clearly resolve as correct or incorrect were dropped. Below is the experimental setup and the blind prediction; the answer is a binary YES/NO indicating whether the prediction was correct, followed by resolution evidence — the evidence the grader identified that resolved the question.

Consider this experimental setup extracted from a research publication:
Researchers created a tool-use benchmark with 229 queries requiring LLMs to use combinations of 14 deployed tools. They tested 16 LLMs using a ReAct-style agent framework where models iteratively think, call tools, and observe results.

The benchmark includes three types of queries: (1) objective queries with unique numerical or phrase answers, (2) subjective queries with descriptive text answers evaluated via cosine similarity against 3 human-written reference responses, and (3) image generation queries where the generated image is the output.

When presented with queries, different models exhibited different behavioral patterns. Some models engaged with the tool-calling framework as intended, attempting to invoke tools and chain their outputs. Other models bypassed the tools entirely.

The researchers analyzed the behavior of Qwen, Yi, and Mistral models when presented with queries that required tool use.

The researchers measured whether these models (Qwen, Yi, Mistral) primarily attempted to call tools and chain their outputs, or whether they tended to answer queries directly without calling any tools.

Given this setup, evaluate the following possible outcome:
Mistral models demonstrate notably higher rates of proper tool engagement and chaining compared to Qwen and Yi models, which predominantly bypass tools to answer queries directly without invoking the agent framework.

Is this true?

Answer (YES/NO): NO